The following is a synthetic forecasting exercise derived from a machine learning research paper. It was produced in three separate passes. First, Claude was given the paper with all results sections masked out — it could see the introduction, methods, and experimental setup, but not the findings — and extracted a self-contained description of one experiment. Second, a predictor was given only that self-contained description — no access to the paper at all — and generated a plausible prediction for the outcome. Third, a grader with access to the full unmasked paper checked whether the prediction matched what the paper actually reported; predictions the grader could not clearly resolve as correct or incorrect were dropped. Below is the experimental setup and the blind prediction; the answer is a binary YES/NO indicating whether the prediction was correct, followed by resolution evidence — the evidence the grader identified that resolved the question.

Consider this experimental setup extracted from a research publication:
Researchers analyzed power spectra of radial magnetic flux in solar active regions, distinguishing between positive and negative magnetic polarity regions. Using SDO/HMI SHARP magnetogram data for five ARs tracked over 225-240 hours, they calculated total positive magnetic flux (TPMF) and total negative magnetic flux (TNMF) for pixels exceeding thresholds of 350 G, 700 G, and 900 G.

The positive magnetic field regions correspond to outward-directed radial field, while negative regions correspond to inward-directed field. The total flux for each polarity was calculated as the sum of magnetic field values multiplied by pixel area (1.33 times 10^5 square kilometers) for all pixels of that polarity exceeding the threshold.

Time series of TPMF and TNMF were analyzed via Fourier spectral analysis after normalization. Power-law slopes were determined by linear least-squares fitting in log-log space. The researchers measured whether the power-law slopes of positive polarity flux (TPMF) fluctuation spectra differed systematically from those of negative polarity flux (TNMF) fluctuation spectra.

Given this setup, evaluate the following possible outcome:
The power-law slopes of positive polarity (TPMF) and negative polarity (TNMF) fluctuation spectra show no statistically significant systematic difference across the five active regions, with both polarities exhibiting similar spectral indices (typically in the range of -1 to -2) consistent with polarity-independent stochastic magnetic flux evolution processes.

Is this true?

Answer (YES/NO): NO